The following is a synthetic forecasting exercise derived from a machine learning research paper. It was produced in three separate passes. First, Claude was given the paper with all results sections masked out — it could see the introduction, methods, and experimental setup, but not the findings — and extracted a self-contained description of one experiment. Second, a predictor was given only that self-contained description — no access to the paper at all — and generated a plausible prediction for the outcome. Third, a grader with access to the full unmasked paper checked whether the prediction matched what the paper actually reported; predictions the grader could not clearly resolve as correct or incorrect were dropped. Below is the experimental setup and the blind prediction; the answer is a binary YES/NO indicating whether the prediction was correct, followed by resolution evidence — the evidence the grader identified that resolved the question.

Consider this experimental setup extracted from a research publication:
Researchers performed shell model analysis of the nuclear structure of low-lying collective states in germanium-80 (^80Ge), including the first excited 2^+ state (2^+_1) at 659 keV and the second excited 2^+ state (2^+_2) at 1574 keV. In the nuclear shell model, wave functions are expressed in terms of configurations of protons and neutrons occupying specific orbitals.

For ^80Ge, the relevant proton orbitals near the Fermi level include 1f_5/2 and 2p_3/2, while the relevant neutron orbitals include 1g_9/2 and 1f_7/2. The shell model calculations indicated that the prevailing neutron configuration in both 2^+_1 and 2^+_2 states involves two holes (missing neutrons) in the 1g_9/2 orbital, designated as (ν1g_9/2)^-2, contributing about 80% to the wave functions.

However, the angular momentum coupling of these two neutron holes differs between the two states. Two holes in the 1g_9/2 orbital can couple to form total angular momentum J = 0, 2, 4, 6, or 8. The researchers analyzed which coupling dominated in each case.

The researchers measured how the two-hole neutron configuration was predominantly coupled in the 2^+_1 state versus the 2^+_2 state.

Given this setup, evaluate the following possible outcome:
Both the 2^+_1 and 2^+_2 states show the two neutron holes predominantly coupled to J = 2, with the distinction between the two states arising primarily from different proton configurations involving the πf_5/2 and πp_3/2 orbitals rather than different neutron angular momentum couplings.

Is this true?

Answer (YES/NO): NO